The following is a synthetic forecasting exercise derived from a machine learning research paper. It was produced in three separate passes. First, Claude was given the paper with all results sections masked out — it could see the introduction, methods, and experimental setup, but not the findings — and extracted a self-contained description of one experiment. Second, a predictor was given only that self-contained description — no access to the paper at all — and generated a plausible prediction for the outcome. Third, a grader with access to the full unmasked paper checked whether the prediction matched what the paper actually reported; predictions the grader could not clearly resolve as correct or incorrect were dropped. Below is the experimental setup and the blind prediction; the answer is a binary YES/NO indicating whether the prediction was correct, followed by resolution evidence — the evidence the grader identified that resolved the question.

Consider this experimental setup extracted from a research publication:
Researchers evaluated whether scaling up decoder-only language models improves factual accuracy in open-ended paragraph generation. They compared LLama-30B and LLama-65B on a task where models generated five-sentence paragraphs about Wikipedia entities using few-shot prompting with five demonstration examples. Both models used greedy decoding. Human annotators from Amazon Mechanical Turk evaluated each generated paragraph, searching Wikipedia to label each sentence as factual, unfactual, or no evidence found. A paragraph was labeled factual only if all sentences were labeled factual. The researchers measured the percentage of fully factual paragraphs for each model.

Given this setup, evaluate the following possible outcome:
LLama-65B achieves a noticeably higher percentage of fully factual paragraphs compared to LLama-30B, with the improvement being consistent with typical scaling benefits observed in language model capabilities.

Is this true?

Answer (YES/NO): YES